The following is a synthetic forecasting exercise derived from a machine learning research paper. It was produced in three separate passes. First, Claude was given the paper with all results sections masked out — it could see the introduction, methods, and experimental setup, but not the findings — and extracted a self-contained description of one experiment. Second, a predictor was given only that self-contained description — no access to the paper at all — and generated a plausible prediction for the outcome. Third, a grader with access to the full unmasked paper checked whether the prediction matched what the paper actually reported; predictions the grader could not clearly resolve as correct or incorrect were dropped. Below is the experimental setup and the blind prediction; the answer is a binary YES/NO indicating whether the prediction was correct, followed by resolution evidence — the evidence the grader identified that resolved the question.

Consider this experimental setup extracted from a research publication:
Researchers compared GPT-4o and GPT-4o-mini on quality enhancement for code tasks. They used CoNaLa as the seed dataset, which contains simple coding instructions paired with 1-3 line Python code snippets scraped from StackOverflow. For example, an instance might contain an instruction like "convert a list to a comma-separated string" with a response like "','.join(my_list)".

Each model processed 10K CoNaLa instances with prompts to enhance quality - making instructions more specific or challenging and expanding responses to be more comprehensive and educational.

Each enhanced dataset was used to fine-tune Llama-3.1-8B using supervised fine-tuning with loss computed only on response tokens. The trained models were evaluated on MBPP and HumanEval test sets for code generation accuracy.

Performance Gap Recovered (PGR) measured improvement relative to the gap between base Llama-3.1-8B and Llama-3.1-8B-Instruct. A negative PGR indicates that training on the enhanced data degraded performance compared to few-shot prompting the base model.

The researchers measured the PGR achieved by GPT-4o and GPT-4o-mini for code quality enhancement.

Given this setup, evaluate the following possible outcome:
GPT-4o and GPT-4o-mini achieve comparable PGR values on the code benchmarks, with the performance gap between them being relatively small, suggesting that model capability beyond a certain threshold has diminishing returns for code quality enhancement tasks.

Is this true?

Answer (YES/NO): NO